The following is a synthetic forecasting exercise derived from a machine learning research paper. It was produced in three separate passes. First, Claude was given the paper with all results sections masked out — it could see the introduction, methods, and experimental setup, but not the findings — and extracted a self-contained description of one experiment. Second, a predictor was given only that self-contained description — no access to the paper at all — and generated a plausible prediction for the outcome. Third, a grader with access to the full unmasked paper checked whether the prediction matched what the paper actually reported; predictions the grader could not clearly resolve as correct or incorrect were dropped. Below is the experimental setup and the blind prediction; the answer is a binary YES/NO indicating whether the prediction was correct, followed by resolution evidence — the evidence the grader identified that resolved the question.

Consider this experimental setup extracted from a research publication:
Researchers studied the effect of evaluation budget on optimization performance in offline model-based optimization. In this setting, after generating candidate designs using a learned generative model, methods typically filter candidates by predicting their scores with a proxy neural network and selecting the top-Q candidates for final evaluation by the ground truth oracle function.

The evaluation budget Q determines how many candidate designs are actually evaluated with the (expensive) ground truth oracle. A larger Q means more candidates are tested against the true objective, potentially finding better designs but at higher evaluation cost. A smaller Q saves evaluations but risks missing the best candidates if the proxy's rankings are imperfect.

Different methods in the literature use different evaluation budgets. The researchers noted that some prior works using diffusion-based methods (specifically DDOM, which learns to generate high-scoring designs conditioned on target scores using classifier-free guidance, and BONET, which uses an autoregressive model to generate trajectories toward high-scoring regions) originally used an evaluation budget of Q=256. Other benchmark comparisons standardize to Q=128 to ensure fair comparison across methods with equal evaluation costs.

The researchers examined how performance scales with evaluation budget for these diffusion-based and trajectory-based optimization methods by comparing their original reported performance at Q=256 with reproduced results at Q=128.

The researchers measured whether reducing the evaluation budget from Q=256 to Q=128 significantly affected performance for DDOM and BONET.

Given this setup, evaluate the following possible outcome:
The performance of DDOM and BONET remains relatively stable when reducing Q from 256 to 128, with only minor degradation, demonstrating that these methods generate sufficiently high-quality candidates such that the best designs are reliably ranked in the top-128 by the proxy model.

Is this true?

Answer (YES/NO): NO